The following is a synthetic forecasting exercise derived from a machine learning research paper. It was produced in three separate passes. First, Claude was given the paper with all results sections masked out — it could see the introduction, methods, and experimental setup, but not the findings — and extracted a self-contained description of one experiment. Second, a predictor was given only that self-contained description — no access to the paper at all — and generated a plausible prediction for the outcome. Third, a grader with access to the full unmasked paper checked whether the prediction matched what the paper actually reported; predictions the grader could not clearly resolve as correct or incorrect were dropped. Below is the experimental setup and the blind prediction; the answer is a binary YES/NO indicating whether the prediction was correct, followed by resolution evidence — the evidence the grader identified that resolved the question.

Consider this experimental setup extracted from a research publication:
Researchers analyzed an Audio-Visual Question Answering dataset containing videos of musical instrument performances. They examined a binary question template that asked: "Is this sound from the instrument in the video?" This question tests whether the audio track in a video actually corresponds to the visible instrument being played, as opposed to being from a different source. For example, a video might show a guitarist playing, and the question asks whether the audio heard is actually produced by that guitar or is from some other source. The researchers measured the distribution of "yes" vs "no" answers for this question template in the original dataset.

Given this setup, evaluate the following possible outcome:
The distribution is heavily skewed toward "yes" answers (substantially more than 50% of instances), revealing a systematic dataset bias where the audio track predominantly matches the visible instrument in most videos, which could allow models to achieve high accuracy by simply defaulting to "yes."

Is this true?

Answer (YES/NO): YES